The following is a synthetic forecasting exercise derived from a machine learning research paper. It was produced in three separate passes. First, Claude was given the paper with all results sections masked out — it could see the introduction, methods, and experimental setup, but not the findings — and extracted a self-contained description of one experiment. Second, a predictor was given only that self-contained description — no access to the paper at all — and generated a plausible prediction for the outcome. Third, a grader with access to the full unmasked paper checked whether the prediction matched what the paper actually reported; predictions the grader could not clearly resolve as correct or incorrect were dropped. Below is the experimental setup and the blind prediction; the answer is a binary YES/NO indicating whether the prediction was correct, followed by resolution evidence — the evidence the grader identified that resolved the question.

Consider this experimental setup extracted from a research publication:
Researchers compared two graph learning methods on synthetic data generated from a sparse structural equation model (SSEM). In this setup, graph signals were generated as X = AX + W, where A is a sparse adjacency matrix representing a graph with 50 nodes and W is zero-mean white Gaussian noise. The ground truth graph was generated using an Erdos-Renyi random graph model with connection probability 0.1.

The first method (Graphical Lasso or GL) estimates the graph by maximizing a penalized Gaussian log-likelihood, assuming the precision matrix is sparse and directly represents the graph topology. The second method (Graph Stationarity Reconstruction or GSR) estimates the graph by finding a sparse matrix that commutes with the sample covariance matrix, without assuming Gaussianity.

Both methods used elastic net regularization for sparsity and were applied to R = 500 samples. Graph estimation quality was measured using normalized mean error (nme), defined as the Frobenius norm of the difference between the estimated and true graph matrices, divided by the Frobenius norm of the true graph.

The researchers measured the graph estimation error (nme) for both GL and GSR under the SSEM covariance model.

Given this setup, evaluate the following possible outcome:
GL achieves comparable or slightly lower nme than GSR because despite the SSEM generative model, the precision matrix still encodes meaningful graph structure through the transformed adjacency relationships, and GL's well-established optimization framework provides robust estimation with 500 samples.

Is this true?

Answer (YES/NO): NO